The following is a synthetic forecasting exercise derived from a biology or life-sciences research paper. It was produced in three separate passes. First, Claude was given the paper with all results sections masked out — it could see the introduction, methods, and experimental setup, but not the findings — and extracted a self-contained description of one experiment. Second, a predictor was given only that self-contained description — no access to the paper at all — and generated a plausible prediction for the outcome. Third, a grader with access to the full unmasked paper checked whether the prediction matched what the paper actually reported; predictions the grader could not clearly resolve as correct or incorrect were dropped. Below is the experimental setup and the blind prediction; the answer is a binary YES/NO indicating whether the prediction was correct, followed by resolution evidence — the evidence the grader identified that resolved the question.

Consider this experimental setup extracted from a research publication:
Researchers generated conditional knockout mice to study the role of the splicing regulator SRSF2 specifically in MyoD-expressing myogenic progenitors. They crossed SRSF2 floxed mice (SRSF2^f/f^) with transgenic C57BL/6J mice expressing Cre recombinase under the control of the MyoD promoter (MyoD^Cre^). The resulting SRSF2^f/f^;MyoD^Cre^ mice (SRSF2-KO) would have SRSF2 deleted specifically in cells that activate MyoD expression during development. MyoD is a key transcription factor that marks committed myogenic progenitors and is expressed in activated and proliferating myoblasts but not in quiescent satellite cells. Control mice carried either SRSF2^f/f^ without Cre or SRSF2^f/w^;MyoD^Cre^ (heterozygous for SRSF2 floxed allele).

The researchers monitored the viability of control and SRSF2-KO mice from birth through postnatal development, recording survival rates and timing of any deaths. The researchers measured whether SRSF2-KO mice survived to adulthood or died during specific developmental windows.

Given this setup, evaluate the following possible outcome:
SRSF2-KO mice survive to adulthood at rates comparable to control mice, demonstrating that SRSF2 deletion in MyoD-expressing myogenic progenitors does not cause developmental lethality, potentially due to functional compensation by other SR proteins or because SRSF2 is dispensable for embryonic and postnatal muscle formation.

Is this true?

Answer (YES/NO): NO